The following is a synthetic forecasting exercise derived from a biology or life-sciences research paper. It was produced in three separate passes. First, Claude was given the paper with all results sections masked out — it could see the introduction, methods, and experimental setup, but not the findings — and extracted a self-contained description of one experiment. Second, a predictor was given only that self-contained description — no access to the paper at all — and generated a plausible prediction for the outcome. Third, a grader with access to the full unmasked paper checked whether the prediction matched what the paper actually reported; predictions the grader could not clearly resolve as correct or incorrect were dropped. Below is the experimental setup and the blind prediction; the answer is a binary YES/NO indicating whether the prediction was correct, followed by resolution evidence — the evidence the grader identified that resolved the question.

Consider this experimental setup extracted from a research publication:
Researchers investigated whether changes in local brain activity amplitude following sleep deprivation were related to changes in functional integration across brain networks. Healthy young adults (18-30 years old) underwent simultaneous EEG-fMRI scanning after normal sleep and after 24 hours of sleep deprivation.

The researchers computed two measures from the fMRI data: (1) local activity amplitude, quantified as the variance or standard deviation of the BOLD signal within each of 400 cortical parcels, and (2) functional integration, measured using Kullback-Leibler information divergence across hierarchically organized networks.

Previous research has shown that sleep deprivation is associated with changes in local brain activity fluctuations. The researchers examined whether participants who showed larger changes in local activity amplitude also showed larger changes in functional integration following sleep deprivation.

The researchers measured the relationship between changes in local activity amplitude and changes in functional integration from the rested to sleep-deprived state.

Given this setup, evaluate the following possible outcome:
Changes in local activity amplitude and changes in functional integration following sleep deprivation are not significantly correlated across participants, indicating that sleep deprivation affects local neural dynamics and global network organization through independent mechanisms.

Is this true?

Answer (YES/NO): NO